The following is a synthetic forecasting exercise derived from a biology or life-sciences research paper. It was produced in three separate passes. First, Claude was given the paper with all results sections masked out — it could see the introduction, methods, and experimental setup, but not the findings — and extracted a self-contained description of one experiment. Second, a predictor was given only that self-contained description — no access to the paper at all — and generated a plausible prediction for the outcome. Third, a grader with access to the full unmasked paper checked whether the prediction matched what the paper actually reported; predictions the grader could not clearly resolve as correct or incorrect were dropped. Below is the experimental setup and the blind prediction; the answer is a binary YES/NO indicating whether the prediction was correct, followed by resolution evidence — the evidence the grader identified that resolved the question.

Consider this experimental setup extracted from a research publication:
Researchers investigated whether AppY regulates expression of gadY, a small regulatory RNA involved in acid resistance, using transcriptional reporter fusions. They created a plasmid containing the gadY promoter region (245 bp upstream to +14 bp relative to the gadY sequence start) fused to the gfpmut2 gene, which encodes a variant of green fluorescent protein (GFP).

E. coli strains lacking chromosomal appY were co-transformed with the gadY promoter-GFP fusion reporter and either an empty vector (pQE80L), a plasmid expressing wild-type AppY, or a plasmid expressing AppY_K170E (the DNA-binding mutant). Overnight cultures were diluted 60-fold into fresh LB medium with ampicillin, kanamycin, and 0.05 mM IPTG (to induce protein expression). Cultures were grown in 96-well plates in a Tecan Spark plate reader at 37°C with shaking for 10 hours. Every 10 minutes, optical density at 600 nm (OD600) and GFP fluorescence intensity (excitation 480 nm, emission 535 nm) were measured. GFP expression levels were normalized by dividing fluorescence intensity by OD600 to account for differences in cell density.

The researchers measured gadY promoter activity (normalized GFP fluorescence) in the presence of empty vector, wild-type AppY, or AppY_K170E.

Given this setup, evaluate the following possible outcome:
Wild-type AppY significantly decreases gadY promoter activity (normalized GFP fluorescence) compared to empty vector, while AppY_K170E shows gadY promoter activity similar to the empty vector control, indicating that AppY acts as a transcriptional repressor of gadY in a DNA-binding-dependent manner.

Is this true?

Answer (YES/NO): NO